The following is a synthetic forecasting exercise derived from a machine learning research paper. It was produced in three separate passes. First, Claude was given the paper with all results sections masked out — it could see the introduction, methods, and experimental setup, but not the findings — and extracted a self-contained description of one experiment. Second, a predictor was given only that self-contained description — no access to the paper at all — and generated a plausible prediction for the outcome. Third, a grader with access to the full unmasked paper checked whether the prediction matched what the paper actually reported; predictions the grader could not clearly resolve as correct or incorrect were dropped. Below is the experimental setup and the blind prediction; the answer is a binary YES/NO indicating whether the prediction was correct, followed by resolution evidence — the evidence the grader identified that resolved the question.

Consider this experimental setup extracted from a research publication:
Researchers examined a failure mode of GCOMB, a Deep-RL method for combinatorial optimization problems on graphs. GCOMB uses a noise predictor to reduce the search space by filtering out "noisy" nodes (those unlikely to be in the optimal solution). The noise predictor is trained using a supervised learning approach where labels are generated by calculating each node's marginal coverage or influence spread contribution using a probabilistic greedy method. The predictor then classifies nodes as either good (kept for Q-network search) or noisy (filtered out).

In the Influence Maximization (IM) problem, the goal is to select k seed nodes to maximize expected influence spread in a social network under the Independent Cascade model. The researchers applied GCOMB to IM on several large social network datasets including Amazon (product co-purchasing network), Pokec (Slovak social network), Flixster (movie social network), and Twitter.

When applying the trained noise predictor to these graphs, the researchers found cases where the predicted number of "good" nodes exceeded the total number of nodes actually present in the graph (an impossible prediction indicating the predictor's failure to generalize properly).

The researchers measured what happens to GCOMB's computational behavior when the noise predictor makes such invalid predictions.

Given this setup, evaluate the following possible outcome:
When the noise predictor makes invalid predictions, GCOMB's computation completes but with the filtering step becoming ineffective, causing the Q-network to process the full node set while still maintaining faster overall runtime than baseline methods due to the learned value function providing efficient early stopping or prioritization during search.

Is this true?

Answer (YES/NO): NO